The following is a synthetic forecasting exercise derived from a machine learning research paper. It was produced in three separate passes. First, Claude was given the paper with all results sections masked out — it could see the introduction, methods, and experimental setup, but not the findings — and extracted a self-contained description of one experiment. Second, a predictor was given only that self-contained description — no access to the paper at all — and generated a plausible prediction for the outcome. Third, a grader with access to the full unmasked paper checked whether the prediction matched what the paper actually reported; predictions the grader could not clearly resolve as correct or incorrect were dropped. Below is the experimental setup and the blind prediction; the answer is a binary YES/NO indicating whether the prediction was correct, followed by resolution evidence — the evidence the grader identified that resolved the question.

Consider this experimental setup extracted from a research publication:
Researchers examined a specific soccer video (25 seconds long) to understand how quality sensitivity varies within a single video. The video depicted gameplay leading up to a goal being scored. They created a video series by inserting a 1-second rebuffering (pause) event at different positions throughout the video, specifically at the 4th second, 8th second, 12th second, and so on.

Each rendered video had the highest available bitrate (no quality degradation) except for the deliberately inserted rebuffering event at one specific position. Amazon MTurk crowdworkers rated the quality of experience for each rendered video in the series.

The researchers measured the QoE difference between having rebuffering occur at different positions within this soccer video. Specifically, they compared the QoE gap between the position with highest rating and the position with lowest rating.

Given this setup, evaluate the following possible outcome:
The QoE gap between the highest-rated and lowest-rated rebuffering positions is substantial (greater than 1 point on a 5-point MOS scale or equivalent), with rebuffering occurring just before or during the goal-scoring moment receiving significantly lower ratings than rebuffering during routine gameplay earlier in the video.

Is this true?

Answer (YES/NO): YES